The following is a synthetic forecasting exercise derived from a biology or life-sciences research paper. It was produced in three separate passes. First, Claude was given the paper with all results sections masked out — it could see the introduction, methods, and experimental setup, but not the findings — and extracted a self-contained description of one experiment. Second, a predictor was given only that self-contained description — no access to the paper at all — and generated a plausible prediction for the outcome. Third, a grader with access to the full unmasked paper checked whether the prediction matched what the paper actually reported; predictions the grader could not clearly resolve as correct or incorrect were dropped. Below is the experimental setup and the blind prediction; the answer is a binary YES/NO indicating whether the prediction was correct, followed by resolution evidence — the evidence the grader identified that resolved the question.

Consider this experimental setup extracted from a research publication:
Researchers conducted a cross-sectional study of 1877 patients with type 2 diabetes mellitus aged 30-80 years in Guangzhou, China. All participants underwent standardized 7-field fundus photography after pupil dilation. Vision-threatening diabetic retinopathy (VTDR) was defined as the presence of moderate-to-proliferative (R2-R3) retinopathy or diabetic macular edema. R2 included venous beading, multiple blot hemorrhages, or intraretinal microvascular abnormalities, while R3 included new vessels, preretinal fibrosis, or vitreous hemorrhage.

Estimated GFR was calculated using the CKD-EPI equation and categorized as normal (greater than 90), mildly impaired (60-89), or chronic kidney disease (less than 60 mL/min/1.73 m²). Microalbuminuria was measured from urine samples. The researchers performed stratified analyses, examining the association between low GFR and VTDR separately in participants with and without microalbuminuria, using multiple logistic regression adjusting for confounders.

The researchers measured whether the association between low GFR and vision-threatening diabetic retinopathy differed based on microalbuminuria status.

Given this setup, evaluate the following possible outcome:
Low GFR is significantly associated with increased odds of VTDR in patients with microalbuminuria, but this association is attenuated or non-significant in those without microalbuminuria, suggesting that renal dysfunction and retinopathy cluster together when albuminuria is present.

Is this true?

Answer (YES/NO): NO